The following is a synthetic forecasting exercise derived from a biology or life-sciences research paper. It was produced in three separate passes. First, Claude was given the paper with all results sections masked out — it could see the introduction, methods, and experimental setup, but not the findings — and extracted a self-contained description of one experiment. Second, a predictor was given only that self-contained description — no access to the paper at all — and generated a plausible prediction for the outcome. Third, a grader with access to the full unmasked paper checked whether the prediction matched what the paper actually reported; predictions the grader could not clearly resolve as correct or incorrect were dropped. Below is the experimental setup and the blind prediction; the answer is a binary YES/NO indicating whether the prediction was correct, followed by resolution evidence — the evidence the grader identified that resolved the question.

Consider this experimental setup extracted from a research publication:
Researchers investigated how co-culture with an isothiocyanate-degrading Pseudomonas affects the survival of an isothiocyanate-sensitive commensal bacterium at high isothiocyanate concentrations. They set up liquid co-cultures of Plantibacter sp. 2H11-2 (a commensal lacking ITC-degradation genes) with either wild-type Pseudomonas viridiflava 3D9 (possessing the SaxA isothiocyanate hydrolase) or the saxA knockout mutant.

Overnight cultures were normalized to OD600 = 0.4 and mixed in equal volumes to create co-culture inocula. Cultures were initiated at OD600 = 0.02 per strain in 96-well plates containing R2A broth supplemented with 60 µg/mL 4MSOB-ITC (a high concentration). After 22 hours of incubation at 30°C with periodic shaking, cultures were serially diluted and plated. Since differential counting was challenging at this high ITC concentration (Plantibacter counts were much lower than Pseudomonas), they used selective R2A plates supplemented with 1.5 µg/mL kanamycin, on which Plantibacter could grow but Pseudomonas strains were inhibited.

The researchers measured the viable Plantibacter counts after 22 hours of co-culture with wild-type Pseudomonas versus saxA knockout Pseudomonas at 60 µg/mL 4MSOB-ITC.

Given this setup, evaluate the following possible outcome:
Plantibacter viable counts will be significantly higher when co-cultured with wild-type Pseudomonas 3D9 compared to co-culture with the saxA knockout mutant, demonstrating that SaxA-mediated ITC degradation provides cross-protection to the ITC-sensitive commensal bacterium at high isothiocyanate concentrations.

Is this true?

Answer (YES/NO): YES